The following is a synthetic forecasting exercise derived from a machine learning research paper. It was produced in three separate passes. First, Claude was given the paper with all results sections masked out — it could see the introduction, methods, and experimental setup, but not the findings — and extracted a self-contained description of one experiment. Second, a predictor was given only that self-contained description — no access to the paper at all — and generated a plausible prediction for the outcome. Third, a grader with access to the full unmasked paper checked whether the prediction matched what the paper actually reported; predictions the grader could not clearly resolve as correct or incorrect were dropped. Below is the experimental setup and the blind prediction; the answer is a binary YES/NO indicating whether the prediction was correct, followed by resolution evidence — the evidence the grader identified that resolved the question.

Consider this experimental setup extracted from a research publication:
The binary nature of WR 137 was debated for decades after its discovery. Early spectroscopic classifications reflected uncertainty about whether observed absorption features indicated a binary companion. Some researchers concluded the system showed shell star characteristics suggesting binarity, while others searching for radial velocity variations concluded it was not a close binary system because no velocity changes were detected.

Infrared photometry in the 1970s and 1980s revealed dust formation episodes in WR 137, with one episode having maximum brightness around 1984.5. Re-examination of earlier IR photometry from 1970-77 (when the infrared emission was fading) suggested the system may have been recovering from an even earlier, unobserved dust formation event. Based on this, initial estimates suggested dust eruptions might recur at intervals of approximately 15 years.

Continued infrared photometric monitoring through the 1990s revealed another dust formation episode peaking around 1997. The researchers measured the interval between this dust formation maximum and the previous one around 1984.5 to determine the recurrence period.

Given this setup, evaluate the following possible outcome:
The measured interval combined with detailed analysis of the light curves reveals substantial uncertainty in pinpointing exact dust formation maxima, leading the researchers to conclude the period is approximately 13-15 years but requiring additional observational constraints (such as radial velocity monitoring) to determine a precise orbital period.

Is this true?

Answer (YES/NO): NO